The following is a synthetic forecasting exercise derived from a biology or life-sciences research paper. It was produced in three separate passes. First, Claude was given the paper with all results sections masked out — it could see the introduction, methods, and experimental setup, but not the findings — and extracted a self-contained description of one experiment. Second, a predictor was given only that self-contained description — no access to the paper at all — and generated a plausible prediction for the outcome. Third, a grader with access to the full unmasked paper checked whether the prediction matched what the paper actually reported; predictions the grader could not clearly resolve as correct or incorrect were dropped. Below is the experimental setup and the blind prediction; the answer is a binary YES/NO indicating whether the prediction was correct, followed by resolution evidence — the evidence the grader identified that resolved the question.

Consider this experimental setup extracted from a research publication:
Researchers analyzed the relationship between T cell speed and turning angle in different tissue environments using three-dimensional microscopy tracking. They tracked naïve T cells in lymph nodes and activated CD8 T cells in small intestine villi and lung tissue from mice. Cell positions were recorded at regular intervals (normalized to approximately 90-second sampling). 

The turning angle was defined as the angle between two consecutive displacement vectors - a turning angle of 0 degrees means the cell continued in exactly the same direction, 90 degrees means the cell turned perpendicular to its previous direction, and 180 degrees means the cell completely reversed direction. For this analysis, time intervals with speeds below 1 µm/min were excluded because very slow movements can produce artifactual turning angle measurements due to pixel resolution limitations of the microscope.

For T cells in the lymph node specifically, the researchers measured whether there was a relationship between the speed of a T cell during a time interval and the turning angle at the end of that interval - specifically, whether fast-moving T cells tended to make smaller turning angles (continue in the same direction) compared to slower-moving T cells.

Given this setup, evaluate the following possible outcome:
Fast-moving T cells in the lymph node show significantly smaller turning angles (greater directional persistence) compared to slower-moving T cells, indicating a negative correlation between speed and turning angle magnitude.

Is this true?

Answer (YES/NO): YES